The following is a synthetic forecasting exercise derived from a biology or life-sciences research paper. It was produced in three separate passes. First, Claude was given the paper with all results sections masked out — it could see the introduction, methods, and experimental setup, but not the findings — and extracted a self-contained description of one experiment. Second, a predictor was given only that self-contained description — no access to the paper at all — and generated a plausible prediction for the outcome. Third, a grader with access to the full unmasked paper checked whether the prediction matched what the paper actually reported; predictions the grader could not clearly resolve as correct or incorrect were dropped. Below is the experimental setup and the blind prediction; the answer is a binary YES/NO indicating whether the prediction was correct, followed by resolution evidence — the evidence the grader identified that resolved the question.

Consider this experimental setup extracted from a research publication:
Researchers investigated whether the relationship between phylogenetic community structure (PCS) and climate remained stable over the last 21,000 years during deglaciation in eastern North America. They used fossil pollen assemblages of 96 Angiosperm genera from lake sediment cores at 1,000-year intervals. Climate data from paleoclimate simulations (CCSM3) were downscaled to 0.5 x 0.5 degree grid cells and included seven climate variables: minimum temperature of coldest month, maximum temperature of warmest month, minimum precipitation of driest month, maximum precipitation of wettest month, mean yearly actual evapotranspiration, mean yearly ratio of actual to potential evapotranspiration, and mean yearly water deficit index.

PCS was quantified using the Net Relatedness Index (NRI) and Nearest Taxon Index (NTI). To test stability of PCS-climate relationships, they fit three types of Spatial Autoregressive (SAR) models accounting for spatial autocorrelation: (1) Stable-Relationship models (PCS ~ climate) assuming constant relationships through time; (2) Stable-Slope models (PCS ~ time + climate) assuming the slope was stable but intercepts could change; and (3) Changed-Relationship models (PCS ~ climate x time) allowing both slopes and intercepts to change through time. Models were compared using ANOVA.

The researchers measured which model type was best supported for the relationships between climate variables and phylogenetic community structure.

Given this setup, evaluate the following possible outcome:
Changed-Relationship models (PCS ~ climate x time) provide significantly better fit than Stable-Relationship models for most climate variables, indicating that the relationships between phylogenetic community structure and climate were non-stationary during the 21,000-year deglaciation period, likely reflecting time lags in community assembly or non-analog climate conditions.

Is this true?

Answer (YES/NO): YES